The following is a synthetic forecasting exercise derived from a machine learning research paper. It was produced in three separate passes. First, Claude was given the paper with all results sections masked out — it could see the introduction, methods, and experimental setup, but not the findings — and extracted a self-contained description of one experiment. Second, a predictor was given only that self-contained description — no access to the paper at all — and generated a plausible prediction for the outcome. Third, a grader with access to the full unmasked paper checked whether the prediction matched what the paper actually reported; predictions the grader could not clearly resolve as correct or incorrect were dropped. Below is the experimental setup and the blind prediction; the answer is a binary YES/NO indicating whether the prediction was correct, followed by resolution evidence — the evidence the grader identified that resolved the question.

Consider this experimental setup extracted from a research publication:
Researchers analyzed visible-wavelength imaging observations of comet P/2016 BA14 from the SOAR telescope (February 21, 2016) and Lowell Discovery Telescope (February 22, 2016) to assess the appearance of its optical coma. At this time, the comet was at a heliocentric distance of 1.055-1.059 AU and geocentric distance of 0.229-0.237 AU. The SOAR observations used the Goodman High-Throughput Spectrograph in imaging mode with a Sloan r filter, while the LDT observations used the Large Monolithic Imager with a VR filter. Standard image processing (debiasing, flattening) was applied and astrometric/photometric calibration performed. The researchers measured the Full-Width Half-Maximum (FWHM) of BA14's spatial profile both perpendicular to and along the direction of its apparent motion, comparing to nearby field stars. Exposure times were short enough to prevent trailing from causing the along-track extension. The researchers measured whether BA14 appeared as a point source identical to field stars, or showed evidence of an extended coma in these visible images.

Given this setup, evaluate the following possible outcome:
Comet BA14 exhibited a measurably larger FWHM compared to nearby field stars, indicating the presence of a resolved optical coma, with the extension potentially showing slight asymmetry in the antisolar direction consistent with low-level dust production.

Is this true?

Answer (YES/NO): NO